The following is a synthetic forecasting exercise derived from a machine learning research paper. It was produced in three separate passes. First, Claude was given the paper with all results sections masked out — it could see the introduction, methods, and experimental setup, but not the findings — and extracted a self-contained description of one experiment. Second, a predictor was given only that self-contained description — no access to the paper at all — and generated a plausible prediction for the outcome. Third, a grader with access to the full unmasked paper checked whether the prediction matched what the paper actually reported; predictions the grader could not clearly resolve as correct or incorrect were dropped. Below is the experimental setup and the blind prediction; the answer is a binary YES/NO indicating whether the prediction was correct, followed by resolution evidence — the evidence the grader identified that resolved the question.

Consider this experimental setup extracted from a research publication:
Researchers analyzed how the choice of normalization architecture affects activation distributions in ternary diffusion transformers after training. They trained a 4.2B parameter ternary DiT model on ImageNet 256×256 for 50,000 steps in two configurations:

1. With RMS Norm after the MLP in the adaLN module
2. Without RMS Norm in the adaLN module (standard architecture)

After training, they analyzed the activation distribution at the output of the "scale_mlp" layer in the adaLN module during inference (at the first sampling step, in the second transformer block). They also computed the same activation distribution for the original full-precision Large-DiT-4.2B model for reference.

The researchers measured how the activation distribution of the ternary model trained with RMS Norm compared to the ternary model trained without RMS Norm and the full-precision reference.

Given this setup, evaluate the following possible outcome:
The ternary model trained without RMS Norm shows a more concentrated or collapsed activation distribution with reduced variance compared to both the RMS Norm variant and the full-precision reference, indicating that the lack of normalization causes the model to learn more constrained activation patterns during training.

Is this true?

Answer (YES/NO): NO